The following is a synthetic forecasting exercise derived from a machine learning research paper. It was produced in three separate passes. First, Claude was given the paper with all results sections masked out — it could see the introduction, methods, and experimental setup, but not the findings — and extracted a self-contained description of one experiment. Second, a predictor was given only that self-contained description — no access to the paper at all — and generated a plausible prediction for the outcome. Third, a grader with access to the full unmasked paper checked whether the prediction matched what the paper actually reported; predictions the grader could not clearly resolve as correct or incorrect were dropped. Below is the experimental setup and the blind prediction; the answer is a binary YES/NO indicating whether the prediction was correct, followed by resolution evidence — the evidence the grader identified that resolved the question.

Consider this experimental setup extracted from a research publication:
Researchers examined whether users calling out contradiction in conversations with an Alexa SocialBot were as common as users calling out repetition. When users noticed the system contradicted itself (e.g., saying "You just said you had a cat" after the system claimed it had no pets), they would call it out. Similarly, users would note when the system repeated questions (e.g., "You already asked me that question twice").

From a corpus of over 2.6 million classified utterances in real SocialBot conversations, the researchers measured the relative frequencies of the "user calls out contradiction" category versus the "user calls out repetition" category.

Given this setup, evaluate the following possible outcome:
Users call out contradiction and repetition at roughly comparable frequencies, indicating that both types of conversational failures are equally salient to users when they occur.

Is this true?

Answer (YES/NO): NO